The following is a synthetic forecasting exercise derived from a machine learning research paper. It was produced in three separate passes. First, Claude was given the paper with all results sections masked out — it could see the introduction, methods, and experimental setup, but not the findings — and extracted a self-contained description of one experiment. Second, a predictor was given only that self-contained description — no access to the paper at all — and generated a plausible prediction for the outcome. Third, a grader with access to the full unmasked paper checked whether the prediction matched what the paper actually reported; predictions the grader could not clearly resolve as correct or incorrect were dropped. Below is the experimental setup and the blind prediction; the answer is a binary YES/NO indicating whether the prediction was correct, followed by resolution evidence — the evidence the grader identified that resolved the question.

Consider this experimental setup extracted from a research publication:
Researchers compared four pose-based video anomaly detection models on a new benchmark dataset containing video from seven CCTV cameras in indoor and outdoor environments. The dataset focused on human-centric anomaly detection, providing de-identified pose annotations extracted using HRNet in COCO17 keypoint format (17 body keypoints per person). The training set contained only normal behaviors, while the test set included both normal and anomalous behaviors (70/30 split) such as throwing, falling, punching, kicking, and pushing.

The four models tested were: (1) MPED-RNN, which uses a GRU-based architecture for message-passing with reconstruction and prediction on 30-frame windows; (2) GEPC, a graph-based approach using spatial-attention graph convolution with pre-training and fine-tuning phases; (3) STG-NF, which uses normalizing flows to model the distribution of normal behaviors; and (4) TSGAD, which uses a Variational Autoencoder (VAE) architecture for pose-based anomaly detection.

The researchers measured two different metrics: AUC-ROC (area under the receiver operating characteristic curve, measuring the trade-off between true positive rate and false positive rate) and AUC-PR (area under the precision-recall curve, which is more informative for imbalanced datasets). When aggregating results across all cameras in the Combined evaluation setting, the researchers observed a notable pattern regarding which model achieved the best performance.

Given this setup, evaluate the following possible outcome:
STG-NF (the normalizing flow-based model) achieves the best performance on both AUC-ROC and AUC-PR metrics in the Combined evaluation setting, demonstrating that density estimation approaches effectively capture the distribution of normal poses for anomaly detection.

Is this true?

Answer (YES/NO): NO